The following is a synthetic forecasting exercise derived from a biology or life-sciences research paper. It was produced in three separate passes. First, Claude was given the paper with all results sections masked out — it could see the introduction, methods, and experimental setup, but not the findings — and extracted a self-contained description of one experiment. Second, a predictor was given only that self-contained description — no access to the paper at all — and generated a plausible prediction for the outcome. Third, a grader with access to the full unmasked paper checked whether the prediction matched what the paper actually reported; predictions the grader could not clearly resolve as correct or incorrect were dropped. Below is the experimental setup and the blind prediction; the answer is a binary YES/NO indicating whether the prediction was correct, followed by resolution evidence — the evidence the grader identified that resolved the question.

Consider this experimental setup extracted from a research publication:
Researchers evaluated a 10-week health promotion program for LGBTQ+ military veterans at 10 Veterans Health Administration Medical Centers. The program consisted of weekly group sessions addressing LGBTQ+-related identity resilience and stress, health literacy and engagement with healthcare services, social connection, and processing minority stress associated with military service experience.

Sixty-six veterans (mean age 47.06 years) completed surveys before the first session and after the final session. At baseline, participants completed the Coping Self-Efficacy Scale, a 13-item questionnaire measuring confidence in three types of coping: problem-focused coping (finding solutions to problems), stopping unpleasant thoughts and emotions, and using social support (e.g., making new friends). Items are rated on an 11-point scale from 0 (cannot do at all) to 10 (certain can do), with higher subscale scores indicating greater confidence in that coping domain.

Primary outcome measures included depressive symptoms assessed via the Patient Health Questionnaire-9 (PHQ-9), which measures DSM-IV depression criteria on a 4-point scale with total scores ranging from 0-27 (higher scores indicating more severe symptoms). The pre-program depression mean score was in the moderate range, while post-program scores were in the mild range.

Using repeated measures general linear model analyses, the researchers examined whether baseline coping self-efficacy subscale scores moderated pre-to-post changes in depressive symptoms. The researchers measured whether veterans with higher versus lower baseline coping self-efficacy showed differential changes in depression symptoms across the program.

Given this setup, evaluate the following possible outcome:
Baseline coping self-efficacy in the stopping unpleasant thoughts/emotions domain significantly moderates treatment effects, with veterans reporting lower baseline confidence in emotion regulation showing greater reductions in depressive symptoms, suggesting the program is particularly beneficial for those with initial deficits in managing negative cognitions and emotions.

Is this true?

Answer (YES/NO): NO